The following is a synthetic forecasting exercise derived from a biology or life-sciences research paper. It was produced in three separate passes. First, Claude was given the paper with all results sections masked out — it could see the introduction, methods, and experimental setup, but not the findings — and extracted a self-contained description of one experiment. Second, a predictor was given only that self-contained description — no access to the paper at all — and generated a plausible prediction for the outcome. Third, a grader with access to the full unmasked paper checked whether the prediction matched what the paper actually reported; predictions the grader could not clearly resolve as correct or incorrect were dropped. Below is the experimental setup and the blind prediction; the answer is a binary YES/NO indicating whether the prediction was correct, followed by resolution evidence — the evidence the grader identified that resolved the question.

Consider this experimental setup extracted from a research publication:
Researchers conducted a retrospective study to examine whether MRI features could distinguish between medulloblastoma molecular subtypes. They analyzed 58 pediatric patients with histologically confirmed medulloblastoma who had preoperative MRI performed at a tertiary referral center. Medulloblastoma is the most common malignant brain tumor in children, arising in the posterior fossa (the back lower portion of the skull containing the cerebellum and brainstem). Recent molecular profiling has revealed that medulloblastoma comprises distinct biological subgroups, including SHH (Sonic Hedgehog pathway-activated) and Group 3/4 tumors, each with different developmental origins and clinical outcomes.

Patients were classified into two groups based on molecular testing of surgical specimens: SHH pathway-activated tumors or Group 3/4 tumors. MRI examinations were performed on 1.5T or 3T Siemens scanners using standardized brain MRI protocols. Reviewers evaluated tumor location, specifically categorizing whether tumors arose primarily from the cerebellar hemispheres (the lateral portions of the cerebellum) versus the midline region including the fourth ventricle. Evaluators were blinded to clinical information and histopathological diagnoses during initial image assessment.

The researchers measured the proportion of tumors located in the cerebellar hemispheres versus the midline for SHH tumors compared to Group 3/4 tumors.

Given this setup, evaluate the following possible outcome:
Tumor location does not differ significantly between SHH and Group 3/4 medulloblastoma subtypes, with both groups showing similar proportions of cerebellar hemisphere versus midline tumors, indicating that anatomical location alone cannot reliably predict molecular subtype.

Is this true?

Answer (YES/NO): NO